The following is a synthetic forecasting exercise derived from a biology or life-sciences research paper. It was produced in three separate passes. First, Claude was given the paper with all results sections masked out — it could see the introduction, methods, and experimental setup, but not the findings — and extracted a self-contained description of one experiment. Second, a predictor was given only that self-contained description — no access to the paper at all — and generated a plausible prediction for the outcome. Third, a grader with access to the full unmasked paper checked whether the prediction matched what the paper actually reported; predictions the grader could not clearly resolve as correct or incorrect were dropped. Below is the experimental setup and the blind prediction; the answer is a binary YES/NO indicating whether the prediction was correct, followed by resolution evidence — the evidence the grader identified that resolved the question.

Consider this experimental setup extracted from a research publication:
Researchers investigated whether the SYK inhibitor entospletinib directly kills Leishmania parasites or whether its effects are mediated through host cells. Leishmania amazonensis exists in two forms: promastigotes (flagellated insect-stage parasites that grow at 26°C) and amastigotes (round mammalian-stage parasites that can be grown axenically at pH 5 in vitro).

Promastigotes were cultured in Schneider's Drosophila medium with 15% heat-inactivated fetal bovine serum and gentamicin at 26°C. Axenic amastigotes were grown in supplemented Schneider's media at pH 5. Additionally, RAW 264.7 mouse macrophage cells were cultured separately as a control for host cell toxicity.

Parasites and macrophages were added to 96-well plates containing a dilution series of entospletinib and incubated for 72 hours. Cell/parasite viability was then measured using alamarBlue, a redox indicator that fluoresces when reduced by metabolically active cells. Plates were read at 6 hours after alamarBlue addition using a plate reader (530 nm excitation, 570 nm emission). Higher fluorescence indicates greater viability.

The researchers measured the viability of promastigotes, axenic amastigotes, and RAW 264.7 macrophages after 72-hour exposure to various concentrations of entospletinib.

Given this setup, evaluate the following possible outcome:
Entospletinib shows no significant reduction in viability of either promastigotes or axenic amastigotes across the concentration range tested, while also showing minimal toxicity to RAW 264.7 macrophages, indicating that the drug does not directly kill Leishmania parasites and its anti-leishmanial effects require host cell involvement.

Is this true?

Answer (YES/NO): NO